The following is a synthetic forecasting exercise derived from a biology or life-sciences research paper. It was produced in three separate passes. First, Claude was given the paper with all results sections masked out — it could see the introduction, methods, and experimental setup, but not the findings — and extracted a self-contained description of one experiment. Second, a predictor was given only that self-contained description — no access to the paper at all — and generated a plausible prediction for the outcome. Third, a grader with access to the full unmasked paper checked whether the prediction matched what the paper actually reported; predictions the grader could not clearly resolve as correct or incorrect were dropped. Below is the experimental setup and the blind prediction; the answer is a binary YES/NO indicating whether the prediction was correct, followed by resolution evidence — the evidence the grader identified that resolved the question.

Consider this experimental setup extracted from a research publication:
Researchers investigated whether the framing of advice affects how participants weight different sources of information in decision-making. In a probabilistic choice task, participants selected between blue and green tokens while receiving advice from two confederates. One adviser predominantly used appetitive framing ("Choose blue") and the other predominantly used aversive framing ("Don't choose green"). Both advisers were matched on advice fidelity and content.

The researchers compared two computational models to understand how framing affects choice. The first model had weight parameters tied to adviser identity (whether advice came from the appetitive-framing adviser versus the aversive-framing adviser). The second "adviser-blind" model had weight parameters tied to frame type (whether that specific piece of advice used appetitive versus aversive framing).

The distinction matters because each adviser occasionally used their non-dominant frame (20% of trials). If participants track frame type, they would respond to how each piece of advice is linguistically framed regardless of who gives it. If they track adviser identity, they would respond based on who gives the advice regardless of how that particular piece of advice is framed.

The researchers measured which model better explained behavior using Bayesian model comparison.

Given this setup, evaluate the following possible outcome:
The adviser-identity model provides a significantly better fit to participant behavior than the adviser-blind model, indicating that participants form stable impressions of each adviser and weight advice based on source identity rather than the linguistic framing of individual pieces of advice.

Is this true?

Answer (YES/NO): YES